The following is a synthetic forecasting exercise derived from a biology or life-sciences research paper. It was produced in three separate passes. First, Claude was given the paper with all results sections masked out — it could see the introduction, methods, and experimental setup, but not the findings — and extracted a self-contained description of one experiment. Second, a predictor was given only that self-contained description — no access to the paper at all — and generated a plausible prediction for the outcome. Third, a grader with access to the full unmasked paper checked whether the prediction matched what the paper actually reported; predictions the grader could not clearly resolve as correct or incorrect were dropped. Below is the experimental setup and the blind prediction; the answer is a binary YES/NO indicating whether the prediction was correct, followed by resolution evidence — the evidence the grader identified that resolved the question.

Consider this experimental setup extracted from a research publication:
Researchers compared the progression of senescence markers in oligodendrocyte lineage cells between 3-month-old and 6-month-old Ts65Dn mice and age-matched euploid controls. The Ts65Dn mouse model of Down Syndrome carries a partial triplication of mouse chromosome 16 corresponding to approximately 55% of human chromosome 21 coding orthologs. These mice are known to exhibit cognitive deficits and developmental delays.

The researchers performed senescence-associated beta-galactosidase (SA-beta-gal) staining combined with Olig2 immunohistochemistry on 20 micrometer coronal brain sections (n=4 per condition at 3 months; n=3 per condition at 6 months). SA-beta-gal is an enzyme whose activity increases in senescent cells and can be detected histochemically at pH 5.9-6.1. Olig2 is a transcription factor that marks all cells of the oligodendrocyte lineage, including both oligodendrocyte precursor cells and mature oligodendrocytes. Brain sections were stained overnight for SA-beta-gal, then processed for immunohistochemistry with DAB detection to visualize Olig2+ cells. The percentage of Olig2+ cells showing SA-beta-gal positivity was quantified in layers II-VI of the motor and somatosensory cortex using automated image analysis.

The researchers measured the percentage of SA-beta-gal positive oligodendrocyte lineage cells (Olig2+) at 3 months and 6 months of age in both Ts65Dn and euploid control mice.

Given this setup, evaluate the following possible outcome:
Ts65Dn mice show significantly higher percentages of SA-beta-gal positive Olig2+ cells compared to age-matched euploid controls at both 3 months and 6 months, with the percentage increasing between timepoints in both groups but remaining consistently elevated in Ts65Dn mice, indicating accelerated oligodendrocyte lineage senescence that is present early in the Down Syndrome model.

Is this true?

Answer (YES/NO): NO